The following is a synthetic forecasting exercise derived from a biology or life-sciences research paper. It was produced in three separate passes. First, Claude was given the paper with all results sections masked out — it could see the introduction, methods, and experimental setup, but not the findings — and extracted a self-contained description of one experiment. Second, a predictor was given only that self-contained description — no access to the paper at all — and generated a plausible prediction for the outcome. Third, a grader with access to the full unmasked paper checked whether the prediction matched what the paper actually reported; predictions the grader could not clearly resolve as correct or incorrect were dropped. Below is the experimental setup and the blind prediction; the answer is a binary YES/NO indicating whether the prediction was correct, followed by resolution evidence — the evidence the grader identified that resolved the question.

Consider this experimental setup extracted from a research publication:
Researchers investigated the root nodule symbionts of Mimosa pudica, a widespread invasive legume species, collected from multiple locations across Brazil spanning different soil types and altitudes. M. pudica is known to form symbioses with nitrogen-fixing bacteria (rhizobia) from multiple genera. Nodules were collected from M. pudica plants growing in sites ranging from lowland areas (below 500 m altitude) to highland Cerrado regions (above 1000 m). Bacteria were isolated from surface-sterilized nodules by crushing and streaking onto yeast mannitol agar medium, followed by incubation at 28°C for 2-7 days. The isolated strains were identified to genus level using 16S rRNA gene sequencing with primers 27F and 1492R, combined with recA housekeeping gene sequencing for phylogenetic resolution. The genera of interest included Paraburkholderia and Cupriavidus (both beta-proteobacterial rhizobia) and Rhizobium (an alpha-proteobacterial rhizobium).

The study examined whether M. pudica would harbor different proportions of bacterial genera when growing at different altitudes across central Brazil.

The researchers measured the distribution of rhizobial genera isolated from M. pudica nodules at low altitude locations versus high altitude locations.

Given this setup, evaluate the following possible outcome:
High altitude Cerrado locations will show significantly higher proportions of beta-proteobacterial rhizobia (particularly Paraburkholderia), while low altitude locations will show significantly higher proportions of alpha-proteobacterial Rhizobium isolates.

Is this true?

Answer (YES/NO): NO